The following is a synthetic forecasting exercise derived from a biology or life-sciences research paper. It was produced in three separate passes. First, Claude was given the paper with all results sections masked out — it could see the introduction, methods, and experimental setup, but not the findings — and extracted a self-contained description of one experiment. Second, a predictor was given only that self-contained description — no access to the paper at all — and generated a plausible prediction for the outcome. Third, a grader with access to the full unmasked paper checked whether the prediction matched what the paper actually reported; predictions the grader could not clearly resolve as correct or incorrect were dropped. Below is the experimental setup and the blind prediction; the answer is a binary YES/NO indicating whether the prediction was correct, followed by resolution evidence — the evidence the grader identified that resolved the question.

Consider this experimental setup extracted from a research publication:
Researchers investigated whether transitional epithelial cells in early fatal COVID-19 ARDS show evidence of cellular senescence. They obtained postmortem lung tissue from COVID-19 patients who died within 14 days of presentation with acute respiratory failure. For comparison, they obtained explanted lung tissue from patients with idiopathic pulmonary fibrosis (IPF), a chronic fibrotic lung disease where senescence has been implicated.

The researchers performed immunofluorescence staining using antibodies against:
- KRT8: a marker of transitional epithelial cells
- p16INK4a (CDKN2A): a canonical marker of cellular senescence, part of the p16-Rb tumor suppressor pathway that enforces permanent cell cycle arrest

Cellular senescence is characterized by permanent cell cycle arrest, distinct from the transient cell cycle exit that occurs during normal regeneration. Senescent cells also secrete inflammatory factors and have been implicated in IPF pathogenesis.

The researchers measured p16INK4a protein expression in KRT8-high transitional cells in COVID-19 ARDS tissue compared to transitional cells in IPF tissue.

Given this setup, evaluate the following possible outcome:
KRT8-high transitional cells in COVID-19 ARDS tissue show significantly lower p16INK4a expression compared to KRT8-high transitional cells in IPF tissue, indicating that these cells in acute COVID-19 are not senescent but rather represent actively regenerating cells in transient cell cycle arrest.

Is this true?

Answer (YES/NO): YES